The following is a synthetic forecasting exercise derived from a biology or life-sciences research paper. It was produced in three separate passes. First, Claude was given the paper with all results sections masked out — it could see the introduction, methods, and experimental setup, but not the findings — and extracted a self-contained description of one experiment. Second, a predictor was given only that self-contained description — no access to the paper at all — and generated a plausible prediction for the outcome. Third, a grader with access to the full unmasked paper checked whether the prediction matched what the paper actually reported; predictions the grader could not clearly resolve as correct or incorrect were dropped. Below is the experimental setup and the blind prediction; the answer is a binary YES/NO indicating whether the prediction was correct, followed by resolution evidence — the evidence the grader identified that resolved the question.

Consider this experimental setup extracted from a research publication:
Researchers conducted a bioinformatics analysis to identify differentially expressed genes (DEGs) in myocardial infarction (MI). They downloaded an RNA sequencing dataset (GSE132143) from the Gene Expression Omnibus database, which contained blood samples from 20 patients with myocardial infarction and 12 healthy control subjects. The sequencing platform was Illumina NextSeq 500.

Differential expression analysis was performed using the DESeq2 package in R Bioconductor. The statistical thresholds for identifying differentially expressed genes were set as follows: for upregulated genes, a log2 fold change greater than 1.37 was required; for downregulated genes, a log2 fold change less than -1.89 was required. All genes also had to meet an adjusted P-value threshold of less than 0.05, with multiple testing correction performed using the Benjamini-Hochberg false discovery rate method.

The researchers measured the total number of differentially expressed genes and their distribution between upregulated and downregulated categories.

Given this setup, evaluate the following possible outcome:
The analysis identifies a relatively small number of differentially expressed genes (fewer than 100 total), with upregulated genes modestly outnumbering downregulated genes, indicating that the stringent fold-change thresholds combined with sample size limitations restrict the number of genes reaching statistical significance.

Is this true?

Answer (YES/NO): NO